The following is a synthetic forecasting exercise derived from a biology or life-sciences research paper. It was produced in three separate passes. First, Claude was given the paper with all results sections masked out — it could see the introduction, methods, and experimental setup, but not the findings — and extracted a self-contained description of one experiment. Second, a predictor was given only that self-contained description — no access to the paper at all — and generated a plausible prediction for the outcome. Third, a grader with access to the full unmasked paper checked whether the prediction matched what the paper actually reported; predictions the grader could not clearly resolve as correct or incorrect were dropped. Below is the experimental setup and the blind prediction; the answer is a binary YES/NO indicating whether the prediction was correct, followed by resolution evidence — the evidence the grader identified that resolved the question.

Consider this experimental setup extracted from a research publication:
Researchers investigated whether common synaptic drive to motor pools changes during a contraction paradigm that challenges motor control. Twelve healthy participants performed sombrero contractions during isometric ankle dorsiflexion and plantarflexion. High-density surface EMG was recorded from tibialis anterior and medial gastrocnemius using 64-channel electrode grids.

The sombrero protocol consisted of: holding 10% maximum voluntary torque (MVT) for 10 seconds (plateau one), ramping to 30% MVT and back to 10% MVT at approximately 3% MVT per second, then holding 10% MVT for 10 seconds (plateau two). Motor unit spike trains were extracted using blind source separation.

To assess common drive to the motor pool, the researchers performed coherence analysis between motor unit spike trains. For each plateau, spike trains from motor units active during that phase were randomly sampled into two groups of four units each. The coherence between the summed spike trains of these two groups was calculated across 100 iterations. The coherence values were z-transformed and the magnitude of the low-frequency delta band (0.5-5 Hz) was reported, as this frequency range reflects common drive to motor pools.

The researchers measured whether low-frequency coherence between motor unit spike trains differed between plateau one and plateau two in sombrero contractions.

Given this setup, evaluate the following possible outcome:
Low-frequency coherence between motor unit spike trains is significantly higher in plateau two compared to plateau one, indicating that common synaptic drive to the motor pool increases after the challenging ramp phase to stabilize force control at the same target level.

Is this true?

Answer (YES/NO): NO